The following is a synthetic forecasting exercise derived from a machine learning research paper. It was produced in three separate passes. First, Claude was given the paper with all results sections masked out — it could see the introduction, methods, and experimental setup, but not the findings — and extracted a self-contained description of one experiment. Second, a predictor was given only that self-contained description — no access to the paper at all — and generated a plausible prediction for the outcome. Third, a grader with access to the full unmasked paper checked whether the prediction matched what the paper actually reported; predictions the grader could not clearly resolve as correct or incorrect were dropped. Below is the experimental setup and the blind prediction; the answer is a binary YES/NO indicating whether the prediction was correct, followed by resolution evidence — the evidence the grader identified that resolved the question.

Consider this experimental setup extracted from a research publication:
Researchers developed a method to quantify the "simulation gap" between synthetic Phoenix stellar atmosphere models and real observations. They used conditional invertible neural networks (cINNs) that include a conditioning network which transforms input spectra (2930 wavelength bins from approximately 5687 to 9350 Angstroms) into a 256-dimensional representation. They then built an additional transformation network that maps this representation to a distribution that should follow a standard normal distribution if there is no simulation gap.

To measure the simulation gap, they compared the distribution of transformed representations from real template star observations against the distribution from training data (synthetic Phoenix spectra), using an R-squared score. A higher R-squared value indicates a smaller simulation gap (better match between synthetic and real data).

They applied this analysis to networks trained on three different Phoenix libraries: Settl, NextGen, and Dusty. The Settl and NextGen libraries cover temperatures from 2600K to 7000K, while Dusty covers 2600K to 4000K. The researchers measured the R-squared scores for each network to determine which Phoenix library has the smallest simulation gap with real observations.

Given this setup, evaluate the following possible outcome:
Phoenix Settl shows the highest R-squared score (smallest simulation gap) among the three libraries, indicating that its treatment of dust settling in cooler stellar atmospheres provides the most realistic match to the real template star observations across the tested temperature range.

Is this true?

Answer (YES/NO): NO